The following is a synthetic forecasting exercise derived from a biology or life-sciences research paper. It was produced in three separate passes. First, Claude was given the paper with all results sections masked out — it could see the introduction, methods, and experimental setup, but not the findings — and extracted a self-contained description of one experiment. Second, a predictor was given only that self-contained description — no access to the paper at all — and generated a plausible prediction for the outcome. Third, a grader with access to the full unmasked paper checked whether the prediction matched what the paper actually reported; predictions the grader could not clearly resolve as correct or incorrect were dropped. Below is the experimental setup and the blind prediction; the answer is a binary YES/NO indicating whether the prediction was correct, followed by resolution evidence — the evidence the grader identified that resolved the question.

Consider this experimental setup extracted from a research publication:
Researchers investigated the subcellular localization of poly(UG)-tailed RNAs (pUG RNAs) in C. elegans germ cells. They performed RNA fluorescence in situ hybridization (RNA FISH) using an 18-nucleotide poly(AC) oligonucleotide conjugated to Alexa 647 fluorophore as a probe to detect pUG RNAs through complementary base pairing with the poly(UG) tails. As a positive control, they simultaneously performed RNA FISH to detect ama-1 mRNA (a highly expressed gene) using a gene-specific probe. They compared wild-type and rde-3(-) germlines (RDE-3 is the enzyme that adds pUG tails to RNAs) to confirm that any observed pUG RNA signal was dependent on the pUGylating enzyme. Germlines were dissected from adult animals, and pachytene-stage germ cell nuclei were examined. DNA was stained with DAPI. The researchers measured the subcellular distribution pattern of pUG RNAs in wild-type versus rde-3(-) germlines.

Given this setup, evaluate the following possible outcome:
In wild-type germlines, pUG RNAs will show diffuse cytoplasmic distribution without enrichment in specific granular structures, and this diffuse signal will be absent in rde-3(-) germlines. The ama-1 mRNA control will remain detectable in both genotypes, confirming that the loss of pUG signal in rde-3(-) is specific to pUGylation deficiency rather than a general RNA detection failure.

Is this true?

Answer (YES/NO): NO